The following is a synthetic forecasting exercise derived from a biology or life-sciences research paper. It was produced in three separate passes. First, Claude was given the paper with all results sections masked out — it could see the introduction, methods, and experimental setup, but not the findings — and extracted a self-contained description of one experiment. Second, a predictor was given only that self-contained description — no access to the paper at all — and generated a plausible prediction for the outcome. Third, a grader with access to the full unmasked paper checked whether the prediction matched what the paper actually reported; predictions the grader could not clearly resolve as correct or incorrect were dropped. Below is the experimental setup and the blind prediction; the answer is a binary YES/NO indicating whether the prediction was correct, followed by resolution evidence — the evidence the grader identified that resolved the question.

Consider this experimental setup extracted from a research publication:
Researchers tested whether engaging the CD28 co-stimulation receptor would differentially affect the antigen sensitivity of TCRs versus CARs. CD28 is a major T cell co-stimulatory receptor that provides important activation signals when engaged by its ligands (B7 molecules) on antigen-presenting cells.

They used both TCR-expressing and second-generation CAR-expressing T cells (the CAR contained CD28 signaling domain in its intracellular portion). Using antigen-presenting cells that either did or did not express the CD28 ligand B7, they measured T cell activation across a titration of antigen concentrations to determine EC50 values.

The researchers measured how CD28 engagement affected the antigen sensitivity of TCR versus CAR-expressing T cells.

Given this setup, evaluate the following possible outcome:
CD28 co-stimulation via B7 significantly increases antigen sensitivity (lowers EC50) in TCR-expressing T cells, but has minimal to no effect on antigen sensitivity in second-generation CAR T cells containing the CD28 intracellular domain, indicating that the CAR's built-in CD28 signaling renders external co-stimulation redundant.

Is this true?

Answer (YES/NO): NO